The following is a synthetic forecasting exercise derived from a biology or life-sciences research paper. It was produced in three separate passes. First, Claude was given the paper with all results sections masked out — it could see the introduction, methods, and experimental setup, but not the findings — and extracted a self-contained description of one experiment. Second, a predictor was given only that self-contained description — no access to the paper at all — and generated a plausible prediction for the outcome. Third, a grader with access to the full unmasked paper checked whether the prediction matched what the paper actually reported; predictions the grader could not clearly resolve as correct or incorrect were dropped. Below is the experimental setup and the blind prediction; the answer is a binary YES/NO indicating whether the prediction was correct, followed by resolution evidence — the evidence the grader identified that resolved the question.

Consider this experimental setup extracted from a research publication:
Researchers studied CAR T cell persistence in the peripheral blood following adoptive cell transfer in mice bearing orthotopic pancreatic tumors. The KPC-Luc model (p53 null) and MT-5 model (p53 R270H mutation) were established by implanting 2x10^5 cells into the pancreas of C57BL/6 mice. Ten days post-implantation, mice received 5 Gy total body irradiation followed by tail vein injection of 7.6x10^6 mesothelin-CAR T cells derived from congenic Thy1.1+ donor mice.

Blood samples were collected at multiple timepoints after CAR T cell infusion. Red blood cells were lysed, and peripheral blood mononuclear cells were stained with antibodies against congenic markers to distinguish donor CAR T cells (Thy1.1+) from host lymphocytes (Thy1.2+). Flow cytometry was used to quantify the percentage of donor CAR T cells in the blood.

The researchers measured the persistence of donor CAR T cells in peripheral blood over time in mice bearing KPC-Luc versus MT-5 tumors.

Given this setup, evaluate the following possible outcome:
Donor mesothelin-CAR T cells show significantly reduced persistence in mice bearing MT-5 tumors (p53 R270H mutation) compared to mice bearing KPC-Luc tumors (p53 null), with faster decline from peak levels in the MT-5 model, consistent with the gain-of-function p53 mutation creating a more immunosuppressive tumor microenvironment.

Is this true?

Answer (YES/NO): NO